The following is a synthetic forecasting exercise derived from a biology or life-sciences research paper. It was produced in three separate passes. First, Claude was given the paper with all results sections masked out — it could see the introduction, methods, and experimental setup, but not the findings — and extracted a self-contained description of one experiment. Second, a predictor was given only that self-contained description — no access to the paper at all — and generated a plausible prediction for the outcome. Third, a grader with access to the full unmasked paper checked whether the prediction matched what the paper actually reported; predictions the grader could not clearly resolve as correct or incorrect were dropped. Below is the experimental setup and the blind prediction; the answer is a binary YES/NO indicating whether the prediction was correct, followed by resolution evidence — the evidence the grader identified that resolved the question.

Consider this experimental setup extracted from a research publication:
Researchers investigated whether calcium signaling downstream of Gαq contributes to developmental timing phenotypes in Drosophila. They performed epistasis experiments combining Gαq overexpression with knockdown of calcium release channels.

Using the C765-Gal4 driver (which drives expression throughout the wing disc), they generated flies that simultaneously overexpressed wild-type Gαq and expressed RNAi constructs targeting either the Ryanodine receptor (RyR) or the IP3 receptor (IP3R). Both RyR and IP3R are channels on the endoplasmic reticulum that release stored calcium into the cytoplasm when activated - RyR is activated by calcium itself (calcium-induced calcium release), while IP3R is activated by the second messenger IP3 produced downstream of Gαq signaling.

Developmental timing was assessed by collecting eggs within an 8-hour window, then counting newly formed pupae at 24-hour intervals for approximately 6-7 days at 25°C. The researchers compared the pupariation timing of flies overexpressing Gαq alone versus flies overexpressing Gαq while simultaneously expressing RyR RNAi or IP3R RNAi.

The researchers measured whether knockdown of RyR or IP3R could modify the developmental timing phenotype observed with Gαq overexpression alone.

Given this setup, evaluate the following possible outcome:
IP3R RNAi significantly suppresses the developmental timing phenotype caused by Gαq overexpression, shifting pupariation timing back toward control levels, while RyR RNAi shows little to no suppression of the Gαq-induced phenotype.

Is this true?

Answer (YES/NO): YES